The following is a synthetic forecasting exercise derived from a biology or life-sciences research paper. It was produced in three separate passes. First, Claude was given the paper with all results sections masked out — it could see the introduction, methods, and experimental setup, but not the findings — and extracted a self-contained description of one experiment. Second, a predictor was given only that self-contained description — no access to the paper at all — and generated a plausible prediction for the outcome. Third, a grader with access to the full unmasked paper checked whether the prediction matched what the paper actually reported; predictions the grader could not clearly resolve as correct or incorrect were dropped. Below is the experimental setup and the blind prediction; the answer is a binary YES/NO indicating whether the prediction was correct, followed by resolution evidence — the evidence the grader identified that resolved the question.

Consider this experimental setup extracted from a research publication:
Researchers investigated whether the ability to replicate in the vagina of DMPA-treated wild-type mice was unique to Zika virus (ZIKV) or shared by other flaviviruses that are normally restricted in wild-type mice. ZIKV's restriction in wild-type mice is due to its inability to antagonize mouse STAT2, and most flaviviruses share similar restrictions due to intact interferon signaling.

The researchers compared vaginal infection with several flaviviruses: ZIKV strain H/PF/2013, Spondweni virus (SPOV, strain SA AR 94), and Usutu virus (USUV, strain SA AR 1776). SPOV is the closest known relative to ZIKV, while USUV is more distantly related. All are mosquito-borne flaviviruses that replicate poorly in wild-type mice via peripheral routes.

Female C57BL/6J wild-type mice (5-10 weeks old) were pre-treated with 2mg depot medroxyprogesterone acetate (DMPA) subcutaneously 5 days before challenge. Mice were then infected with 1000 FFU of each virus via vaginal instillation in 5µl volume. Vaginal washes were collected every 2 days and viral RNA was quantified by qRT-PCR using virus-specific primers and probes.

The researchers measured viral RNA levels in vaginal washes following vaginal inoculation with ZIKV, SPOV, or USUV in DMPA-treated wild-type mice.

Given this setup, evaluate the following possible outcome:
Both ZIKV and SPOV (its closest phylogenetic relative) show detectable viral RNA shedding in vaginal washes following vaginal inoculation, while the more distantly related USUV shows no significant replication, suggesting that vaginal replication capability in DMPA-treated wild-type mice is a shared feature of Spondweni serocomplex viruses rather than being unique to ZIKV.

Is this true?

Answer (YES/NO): NO